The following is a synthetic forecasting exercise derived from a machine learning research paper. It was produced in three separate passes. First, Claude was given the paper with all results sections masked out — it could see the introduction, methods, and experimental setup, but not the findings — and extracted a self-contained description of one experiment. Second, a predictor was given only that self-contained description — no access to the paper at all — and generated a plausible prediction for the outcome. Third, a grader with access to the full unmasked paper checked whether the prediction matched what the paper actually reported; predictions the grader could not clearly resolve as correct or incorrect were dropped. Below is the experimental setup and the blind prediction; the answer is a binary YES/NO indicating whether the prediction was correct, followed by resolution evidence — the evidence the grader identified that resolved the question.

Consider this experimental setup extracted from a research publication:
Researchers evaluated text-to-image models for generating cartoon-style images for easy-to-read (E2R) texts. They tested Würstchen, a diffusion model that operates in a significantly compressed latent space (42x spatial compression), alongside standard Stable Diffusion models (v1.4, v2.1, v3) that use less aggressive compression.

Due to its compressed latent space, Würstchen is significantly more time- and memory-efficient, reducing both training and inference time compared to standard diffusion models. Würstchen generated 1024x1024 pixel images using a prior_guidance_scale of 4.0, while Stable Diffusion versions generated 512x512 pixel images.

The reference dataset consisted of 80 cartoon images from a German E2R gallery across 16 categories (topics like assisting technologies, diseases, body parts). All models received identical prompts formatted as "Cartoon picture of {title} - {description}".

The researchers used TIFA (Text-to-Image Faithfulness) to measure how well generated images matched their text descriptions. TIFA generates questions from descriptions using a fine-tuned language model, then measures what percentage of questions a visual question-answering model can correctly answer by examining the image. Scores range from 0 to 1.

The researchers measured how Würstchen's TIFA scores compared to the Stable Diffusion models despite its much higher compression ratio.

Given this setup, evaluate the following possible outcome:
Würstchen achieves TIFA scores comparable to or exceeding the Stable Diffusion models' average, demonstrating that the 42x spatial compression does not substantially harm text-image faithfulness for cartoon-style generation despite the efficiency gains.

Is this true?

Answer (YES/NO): NO